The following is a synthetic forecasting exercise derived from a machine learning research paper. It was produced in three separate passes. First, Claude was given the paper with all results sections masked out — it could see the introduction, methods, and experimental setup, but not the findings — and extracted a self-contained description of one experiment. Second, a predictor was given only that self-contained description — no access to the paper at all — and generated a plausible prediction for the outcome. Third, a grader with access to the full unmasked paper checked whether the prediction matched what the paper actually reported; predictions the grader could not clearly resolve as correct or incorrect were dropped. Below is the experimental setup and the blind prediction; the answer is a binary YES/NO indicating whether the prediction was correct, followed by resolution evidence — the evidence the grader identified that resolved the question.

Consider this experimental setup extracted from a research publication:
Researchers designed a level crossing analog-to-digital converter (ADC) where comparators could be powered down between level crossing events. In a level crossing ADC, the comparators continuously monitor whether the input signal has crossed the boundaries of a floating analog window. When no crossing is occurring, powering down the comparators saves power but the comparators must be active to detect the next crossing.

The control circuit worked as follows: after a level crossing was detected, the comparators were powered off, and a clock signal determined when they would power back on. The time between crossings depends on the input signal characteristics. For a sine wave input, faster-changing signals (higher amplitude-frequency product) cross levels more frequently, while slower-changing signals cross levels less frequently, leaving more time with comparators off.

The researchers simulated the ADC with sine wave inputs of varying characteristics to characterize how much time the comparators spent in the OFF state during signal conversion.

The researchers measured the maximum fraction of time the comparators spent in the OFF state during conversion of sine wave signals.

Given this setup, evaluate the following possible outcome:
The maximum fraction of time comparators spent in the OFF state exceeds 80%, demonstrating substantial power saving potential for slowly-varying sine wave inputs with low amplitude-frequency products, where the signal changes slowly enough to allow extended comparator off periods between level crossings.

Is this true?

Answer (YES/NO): NO